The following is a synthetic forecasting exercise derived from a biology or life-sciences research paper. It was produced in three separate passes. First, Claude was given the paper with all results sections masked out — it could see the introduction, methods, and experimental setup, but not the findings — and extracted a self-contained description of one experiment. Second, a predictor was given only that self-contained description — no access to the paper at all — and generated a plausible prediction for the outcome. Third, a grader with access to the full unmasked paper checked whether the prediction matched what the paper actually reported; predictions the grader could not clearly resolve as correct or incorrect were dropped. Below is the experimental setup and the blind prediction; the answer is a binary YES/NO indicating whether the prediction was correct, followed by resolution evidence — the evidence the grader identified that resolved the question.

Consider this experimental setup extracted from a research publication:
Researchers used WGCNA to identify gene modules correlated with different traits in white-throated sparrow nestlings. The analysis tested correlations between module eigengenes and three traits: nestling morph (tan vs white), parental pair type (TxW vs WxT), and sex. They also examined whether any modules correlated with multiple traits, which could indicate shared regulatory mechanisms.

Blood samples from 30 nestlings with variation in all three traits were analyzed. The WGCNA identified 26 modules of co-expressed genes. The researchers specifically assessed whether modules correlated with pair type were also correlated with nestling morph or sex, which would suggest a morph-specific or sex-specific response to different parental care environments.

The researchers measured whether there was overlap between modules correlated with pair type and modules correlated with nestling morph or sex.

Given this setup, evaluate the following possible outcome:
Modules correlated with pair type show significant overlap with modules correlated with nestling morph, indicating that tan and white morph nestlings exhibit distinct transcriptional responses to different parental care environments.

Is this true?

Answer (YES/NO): NO